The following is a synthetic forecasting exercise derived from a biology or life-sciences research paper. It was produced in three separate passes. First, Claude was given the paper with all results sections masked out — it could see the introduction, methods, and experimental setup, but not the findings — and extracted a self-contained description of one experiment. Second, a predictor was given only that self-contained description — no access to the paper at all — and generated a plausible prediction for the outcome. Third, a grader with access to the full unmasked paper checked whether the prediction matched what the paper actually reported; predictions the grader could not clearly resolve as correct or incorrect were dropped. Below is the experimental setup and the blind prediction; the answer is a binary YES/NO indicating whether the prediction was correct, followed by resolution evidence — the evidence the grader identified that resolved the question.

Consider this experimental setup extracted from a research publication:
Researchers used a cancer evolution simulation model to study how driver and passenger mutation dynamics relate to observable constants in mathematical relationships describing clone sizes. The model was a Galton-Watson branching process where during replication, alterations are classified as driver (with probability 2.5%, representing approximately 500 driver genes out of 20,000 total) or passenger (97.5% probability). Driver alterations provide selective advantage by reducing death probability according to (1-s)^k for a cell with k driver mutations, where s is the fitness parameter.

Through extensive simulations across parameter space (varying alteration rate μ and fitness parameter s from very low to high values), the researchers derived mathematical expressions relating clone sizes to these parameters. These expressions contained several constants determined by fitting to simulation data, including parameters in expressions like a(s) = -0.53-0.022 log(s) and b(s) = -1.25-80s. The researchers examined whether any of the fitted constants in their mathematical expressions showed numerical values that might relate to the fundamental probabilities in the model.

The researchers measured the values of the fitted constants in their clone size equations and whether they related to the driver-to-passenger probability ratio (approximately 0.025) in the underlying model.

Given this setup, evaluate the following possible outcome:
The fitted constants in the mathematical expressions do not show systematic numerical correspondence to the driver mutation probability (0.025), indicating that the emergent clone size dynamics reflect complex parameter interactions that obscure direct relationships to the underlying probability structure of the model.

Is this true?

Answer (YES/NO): NO